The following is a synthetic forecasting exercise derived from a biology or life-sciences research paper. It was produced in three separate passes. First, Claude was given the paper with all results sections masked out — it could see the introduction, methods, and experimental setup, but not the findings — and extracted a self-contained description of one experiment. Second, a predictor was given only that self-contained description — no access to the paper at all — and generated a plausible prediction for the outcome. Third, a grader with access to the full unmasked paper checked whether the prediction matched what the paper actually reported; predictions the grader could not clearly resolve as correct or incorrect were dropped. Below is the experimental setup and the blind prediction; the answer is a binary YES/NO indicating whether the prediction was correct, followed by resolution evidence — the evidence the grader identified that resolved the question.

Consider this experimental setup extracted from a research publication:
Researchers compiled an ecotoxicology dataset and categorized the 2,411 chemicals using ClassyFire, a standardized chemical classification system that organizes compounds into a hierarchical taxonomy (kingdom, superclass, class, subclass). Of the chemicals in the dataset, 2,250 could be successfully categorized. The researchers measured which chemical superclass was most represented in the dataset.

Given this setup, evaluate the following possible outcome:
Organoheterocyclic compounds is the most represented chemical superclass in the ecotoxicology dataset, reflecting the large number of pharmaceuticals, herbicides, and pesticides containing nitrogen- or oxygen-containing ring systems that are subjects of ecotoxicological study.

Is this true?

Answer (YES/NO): NO